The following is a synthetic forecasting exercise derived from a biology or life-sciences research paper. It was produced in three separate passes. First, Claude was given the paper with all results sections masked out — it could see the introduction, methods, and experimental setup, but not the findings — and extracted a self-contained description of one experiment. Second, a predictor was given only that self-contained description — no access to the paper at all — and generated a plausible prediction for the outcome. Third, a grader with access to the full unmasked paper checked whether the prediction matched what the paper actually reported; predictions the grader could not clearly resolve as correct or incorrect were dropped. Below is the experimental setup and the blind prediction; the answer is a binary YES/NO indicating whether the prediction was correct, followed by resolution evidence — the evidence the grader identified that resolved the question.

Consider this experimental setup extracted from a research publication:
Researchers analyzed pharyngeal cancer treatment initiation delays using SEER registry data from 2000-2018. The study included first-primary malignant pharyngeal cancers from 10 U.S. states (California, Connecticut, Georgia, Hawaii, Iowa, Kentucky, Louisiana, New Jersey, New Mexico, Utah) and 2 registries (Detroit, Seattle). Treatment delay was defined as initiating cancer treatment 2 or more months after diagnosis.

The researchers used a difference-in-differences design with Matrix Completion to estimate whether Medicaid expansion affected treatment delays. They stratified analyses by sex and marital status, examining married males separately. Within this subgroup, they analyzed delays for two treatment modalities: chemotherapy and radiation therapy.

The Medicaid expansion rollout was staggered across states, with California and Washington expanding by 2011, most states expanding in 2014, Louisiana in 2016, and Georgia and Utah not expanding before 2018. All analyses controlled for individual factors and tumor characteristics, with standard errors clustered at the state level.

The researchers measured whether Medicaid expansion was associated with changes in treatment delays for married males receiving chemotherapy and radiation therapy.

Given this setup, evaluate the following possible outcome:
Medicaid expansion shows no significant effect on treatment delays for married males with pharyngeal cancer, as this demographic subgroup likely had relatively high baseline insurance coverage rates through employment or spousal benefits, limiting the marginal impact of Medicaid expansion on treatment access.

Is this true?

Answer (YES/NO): NO